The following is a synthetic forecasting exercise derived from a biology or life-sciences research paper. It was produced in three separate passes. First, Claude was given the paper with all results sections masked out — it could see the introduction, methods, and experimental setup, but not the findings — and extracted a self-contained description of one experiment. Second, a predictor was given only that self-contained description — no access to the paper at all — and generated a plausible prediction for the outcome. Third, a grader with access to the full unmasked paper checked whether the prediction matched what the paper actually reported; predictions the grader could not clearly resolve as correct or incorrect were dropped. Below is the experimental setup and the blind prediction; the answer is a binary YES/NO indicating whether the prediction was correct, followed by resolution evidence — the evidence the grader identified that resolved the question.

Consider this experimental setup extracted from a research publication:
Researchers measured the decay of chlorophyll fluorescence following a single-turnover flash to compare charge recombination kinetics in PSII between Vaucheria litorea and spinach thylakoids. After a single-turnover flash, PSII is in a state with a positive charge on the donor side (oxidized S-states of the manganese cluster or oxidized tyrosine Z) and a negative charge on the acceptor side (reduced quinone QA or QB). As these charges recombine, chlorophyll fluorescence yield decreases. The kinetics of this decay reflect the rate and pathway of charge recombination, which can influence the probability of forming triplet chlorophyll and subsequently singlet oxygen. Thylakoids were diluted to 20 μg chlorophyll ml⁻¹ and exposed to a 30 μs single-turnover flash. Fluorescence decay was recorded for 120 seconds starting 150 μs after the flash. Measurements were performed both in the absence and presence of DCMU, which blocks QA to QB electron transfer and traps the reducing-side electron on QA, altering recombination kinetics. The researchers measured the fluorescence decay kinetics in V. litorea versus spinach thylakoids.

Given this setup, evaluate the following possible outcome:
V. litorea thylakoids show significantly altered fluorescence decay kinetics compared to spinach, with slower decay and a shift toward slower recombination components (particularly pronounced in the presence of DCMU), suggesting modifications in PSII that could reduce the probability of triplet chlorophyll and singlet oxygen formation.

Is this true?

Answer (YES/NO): NO